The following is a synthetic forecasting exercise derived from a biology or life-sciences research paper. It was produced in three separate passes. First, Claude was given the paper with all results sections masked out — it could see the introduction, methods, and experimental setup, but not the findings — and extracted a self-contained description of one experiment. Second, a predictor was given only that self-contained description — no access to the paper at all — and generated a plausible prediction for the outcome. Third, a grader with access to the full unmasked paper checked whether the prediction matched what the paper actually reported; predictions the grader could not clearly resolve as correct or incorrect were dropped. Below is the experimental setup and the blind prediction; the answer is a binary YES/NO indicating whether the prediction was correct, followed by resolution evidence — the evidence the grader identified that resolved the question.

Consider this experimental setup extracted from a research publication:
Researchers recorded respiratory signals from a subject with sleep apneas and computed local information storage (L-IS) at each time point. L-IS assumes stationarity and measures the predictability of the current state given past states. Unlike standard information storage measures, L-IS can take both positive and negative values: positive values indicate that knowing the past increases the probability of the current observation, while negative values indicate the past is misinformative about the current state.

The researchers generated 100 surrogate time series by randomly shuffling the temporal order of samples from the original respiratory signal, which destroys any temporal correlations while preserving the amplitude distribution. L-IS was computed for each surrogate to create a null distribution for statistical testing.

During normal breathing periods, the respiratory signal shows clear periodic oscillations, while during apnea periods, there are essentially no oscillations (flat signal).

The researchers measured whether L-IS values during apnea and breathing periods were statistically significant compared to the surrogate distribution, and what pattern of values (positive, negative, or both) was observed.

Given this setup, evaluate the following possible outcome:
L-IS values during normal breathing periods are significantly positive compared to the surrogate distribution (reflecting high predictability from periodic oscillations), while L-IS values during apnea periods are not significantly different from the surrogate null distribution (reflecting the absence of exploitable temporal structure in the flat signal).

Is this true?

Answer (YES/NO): NO